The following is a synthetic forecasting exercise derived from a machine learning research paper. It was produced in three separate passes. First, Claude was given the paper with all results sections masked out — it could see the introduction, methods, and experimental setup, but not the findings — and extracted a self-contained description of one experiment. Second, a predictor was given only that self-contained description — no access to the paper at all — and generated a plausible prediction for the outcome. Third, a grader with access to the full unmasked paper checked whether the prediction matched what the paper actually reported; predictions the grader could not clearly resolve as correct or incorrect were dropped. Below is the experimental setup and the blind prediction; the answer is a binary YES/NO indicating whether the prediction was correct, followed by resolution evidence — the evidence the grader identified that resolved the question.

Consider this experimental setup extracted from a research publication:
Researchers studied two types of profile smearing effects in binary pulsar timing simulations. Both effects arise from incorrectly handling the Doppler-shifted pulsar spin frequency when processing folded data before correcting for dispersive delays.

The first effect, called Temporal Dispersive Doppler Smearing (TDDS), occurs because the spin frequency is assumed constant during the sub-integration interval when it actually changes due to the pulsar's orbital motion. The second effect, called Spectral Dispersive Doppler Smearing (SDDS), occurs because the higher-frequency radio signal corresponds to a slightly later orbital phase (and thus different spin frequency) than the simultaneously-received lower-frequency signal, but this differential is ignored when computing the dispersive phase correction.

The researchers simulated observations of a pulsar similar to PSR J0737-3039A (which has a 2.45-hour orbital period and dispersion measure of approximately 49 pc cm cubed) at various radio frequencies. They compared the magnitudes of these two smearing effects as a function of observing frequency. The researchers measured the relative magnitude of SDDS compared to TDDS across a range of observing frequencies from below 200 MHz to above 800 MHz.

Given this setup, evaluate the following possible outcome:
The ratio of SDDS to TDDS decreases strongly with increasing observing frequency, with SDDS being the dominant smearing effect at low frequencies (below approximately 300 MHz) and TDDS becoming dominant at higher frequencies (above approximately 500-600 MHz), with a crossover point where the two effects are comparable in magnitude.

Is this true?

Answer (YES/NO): NO